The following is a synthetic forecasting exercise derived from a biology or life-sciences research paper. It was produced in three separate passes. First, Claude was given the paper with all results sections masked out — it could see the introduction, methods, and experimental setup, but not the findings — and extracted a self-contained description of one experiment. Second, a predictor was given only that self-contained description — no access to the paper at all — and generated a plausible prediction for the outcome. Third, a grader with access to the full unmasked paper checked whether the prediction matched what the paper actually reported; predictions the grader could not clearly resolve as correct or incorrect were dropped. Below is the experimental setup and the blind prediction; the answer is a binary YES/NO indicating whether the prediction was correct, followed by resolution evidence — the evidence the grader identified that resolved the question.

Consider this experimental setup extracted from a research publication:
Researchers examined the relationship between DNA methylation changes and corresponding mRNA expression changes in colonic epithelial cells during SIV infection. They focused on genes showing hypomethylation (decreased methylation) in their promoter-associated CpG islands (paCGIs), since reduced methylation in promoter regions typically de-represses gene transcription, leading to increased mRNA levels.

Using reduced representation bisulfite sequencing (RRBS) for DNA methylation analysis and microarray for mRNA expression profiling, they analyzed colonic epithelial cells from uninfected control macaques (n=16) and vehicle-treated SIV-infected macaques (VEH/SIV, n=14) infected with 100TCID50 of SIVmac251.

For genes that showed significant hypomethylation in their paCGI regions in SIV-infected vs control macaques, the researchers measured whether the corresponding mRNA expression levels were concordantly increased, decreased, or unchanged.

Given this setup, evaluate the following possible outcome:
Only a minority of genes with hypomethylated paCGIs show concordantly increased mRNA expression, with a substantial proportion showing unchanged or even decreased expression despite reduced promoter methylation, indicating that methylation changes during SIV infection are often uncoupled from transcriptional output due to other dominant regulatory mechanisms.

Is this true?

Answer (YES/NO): YES